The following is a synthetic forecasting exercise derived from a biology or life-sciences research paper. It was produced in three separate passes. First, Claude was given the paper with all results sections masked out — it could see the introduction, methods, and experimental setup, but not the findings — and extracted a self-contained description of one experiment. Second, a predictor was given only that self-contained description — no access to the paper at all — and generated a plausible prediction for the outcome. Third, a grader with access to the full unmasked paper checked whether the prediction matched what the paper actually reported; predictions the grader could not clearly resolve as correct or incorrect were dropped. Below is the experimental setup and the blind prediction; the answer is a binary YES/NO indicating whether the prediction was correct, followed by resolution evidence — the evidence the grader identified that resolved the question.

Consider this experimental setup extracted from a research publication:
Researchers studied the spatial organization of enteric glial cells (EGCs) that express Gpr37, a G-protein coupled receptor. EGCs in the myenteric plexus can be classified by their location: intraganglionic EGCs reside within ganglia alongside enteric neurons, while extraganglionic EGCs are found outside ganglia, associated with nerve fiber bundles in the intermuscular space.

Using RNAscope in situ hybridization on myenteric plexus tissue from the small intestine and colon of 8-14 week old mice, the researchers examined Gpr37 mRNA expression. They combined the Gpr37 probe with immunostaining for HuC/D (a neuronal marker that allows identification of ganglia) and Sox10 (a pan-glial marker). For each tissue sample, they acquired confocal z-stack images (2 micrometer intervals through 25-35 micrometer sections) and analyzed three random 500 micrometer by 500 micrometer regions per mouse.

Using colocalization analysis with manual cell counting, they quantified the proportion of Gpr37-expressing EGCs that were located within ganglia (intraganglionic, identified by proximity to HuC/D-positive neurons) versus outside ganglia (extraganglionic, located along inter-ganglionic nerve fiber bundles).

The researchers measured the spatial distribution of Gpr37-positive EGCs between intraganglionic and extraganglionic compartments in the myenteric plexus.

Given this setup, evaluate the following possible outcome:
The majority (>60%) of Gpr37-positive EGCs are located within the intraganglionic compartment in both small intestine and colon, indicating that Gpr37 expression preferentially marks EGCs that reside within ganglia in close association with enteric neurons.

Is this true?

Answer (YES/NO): YES